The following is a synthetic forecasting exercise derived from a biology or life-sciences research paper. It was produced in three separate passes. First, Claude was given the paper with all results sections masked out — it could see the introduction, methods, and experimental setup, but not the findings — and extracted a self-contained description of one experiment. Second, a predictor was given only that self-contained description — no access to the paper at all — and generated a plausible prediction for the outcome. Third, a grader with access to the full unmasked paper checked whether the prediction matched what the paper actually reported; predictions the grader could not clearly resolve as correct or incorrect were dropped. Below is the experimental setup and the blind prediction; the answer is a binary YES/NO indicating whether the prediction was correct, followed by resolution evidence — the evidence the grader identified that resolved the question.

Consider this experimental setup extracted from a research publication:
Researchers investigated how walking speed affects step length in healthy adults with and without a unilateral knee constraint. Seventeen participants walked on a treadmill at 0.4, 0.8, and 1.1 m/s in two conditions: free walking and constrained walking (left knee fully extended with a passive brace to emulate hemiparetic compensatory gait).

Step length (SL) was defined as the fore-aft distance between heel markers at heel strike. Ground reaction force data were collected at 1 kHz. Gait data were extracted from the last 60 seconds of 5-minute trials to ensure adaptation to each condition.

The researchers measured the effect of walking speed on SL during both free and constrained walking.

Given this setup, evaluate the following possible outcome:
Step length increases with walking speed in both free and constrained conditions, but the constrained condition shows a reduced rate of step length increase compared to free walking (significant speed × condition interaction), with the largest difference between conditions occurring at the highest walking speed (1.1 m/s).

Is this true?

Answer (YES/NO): NO